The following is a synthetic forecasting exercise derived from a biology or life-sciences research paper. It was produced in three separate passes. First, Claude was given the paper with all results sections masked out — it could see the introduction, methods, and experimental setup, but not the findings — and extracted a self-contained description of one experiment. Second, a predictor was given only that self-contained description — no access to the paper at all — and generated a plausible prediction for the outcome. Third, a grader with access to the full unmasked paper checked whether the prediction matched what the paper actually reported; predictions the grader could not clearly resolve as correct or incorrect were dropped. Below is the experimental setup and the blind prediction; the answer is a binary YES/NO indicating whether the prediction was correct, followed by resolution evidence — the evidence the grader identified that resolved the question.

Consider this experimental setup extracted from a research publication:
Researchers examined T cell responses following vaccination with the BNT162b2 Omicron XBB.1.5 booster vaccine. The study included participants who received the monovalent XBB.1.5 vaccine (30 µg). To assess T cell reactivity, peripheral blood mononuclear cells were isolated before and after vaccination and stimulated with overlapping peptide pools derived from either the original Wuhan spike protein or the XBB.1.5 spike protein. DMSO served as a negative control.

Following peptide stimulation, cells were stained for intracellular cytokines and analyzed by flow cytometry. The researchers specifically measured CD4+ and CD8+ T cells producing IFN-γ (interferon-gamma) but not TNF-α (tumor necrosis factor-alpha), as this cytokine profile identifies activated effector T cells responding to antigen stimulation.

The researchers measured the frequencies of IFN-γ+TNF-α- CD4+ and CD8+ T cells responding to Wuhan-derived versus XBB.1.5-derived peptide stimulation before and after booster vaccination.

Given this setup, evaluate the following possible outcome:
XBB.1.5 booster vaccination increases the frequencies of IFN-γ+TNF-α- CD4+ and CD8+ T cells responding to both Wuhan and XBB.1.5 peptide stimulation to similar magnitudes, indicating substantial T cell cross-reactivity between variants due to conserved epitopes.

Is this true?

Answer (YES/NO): NO